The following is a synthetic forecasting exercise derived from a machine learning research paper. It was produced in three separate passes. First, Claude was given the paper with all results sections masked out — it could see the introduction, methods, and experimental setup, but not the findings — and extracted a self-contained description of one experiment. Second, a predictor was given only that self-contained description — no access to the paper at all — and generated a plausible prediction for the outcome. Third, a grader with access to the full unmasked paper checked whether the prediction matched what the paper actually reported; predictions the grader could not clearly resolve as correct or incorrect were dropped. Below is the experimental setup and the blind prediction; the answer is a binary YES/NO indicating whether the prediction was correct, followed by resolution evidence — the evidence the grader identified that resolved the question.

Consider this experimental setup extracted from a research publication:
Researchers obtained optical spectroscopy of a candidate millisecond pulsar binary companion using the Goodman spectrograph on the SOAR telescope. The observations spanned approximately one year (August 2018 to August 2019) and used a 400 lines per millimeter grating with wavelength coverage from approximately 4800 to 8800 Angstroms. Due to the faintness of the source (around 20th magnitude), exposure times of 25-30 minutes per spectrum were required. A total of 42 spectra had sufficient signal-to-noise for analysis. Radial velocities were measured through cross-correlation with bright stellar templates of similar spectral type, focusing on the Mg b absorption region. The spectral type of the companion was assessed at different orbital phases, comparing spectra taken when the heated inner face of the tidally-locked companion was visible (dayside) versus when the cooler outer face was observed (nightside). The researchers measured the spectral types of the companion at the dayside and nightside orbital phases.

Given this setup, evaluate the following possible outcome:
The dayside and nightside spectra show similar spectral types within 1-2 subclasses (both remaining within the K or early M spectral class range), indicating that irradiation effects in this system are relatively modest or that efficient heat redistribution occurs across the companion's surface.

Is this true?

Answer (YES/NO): NO